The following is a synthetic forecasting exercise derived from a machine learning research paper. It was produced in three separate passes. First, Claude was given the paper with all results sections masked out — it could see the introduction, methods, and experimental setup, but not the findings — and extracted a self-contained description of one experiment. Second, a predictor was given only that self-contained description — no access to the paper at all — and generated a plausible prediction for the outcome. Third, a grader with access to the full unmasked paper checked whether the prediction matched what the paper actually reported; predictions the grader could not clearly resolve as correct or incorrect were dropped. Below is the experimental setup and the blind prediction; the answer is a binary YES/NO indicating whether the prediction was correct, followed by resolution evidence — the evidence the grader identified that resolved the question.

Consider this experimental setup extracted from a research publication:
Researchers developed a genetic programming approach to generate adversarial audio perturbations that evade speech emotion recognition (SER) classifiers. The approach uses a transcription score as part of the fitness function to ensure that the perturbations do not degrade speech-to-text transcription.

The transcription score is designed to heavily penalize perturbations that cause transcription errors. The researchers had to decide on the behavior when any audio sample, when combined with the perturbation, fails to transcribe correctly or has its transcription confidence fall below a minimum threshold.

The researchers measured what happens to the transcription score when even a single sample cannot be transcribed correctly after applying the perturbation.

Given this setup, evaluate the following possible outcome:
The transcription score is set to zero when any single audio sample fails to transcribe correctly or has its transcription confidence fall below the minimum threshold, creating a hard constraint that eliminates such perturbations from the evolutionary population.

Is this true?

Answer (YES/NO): YES